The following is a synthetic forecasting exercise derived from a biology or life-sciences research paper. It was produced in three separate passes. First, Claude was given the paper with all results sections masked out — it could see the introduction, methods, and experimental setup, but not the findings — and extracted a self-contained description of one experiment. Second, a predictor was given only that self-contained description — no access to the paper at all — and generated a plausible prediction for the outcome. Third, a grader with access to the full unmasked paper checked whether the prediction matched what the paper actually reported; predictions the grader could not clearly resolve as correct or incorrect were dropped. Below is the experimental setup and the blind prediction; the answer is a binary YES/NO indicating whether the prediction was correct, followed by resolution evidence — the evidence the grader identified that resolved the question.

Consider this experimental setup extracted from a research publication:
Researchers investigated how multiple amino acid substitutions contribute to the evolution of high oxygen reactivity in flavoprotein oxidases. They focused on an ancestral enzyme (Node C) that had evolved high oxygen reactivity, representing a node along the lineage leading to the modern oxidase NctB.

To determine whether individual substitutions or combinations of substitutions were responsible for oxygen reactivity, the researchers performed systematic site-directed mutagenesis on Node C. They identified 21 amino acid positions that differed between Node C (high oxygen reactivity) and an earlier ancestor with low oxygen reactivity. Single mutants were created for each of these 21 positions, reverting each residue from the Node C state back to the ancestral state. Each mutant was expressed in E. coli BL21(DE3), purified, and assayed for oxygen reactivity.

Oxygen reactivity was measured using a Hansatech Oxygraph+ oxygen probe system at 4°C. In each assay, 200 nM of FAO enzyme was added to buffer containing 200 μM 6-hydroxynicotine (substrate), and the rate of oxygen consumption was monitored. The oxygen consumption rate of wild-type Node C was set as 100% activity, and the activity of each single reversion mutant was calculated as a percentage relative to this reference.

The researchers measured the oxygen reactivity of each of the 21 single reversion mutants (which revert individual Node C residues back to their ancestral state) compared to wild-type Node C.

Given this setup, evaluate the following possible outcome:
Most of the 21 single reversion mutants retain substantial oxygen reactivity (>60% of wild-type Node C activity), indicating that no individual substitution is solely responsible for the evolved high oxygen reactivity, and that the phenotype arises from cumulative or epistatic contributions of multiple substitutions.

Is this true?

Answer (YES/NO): NO